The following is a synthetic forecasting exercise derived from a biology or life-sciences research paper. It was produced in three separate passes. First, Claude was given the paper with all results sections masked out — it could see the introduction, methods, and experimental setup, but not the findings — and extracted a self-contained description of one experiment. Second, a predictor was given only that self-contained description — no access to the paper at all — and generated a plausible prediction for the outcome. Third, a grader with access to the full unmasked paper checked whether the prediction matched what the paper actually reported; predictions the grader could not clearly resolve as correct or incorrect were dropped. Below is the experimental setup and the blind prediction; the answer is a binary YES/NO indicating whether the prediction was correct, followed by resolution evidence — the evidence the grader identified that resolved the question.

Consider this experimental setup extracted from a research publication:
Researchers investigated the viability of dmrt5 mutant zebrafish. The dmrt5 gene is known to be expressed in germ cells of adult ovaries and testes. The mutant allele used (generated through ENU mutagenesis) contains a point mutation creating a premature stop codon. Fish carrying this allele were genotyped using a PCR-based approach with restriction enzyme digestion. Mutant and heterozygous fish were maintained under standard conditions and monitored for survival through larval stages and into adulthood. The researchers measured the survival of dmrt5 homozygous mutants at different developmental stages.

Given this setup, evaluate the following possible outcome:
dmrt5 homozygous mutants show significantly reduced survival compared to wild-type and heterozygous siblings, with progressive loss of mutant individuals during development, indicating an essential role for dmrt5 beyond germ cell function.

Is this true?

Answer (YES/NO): YES